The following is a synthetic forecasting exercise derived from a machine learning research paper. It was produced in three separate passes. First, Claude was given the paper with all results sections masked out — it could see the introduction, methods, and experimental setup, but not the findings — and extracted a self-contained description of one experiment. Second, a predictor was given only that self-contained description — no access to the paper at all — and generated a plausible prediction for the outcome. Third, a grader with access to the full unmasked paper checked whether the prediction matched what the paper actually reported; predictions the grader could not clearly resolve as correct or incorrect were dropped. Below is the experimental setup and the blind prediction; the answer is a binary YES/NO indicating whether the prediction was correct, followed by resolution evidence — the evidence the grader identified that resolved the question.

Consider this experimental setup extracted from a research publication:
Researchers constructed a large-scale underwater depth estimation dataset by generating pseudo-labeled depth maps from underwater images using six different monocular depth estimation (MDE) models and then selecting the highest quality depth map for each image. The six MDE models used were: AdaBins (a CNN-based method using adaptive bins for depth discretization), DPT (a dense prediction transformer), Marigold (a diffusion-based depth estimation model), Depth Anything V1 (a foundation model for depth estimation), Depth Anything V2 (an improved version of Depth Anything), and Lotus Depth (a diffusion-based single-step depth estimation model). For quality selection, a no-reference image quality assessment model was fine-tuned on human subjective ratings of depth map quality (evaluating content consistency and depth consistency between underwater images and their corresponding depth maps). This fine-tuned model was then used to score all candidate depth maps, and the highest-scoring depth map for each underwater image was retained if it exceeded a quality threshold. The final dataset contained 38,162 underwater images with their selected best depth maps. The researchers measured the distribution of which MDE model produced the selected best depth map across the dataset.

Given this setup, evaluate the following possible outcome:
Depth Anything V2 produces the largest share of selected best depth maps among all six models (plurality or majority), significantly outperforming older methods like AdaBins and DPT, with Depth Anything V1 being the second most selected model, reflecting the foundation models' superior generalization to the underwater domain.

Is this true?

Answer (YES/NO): NO